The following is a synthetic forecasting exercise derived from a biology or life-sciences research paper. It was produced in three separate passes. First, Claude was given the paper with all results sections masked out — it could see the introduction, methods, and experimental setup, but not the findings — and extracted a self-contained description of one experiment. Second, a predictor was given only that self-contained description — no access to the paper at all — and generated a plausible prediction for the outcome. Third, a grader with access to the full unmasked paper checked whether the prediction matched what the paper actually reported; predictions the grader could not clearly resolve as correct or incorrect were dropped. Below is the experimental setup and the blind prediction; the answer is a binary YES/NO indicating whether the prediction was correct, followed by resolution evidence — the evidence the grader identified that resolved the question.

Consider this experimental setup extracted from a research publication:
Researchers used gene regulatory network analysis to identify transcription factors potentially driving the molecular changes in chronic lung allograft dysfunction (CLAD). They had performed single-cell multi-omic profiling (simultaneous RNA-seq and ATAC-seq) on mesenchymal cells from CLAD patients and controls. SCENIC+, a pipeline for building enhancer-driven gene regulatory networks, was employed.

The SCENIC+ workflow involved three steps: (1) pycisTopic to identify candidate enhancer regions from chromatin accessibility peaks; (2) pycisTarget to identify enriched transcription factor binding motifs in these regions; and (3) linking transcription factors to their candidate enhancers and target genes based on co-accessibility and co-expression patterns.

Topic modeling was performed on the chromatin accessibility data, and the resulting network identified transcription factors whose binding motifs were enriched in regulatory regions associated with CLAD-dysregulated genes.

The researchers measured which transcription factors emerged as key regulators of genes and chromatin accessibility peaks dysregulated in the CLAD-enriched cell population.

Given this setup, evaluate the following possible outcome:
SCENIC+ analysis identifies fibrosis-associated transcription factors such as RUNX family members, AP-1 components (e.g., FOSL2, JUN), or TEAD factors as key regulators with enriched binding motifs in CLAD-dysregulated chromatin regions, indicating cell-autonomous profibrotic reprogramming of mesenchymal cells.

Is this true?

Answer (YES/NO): NO